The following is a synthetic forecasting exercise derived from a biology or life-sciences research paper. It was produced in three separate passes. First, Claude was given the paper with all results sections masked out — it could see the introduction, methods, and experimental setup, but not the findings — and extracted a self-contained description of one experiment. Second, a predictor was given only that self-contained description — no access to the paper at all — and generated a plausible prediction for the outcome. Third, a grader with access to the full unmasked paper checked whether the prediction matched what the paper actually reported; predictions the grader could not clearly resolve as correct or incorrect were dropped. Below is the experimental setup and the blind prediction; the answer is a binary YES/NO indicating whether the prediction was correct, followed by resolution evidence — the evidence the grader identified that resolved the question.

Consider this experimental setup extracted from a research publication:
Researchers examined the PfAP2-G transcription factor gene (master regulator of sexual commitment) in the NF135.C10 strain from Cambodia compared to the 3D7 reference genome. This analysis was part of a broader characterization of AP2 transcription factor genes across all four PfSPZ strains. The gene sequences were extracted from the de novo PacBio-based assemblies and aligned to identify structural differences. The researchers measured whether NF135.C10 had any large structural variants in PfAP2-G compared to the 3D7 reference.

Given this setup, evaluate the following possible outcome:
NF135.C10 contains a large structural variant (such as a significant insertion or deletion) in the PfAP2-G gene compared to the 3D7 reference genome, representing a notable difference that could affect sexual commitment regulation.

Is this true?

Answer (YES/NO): YES